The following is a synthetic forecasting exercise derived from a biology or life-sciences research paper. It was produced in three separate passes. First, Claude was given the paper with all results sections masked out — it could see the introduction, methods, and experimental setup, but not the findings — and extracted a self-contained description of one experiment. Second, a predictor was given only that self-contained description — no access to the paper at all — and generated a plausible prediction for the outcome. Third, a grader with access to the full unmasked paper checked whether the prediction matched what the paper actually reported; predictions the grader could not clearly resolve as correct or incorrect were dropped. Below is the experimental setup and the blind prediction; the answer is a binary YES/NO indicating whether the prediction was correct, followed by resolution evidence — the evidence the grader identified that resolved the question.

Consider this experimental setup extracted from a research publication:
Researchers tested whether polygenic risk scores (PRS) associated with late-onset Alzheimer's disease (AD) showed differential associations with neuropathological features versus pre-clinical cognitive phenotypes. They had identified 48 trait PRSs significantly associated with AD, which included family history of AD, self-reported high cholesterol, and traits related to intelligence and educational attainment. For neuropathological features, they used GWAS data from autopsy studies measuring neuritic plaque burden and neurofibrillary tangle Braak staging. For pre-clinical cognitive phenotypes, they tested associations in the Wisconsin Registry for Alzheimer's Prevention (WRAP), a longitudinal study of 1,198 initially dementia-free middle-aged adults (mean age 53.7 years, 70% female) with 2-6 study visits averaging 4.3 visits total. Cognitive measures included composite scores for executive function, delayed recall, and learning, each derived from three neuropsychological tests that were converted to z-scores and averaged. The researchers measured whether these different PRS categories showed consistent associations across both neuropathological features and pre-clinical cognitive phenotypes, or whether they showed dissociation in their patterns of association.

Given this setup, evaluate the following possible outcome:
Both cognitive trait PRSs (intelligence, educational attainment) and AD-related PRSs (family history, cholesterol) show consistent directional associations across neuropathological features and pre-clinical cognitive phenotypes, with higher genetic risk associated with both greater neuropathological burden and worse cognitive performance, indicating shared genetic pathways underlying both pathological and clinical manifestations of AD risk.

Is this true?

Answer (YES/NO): NO